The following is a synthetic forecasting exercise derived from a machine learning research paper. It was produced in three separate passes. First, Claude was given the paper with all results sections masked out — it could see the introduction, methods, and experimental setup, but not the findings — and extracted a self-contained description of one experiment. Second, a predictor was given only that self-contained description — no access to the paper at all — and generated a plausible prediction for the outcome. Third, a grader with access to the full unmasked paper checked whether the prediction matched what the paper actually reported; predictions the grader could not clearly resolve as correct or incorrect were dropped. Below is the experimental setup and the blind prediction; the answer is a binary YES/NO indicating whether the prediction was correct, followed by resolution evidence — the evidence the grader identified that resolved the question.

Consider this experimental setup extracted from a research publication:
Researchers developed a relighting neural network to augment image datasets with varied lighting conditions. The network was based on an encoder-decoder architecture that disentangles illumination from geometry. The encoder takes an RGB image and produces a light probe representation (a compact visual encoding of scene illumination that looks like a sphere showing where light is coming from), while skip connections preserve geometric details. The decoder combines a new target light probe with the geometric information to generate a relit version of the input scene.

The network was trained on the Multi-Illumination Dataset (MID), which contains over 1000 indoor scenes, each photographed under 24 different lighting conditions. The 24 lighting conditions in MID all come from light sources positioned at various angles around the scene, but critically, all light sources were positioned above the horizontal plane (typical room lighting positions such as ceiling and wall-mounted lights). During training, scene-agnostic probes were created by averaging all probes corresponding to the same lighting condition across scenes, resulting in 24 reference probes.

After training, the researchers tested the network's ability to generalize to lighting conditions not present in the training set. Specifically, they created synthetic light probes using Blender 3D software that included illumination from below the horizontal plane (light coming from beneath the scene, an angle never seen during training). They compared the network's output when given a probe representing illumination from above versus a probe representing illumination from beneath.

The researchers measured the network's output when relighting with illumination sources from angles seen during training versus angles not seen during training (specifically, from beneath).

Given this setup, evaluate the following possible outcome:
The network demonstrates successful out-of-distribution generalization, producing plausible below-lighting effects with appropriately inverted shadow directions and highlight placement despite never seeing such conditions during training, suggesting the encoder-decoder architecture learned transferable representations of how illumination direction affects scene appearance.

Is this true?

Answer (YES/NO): NO